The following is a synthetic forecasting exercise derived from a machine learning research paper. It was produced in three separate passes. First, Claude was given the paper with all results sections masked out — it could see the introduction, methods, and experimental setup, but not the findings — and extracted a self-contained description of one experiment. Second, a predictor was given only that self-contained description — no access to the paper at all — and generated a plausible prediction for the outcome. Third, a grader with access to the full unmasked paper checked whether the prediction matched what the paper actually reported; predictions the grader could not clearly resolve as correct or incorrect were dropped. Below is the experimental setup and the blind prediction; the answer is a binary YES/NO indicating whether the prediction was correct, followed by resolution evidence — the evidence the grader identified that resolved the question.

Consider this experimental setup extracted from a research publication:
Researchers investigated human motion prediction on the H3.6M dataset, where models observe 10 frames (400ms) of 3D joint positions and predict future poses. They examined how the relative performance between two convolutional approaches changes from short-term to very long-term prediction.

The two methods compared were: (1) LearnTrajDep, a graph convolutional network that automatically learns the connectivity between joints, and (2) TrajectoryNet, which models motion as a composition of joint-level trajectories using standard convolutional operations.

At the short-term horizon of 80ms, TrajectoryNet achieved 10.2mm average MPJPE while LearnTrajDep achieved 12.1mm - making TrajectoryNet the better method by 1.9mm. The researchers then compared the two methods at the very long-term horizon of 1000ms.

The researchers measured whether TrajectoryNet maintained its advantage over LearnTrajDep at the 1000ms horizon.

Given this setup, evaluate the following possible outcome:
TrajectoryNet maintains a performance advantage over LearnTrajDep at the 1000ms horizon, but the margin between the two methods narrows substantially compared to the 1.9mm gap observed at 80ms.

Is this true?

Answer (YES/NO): NO